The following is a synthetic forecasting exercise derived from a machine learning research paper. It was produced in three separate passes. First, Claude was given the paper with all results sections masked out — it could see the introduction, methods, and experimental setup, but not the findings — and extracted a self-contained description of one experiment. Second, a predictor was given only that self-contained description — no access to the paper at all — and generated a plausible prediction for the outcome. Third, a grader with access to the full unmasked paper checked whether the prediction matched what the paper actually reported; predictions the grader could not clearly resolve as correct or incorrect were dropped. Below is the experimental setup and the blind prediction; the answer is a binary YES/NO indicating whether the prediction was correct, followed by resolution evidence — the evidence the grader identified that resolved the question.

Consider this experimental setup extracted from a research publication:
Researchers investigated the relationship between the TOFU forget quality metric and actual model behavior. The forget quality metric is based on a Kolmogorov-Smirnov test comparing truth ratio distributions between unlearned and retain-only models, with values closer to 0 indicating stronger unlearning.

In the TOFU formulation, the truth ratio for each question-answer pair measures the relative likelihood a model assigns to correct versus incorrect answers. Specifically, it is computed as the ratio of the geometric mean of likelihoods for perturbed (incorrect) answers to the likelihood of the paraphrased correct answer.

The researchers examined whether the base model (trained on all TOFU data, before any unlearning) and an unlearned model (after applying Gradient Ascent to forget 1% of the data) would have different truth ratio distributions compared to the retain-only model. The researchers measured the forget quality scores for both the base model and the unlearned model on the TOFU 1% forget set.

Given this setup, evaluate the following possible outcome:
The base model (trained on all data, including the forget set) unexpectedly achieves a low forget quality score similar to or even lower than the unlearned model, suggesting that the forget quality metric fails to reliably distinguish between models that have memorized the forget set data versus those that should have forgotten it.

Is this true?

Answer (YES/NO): NO